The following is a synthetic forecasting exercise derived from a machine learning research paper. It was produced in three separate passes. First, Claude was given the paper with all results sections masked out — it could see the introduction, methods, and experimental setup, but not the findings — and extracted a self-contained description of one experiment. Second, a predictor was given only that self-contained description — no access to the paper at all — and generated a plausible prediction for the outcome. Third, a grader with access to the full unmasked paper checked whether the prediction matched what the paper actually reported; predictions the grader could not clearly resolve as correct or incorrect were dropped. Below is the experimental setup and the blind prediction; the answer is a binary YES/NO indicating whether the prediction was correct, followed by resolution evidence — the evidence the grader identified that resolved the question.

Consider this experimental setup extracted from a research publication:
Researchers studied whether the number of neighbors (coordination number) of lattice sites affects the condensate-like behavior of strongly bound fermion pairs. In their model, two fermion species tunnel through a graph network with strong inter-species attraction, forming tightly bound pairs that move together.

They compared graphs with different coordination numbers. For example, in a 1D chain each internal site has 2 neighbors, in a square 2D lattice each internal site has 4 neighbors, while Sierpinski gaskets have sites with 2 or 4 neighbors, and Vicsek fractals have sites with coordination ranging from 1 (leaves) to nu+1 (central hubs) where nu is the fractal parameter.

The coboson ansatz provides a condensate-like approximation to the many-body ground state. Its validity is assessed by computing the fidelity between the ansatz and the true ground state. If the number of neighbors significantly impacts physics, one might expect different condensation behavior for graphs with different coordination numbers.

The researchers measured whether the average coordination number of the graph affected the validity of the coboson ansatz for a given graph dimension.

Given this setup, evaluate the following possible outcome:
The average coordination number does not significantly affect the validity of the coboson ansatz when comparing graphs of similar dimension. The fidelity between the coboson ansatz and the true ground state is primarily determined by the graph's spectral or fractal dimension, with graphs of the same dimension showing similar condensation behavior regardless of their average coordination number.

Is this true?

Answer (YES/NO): YES